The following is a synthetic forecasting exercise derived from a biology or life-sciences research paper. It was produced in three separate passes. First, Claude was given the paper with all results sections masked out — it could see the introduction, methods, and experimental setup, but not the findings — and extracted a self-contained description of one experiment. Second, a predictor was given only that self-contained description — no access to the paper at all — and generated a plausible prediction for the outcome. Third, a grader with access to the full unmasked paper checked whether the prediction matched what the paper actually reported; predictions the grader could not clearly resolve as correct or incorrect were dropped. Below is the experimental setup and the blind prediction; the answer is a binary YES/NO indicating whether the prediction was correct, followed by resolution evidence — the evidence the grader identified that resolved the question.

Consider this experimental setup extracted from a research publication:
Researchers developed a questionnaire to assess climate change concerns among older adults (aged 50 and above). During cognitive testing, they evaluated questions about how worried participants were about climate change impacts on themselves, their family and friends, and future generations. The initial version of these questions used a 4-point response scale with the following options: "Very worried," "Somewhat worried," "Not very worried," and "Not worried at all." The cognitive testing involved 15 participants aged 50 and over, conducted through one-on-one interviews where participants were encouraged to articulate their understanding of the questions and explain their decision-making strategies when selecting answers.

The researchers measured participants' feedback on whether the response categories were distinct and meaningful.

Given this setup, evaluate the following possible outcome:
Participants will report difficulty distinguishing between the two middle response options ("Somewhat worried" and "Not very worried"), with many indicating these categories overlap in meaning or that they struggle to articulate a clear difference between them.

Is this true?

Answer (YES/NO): YES